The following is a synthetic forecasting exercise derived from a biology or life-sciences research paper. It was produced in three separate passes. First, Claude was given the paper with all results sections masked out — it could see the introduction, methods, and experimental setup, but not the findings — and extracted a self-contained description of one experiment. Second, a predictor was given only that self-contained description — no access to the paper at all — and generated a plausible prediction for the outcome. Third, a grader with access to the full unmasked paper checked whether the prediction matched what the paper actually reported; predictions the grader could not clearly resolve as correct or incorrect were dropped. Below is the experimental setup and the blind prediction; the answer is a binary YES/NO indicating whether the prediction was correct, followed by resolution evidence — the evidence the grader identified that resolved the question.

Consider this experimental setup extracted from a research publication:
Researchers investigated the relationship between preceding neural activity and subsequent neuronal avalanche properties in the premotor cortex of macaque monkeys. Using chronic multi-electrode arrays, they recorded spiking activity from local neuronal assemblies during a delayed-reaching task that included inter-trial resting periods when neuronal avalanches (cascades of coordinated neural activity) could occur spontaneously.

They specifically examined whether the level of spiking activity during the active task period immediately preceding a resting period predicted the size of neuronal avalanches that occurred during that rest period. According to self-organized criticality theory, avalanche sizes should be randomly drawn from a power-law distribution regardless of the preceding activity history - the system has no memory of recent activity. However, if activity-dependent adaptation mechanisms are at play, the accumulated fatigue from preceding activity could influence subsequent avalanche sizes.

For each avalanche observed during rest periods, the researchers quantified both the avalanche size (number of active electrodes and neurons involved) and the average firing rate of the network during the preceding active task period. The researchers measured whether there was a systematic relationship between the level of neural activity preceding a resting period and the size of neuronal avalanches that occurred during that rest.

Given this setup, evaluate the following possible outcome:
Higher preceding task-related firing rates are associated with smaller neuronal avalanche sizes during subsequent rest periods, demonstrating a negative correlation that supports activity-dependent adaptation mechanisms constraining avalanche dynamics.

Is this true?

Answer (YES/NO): YES